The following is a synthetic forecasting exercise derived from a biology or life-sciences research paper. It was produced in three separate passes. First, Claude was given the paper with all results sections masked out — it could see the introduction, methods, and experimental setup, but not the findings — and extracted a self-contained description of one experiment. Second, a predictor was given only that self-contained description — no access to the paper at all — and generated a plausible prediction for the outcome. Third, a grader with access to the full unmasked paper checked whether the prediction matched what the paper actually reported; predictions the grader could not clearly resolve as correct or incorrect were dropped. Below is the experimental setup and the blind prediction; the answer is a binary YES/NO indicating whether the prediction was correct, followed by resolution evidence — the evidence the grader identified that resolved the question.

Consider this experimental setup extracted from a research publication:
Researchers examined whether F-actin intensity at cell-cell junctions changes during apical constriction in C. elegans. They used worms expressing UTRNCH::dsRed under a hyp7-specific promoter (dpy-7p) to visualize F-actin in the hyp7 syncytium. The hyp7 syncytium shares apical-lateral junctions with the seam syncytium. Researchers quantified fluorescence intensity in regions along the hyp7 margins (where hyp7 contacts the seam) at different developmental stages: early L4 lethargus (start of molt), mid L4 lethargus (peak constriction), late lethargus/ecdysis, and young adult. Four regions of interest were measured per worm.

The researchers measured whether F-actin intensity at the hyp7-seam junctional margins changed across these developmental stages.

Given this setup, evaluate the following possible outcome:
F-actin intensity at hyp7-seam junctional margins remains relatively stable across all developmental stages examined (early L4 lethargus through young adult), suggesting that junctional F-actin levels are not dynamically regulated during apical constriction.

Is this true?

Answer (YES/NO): NO